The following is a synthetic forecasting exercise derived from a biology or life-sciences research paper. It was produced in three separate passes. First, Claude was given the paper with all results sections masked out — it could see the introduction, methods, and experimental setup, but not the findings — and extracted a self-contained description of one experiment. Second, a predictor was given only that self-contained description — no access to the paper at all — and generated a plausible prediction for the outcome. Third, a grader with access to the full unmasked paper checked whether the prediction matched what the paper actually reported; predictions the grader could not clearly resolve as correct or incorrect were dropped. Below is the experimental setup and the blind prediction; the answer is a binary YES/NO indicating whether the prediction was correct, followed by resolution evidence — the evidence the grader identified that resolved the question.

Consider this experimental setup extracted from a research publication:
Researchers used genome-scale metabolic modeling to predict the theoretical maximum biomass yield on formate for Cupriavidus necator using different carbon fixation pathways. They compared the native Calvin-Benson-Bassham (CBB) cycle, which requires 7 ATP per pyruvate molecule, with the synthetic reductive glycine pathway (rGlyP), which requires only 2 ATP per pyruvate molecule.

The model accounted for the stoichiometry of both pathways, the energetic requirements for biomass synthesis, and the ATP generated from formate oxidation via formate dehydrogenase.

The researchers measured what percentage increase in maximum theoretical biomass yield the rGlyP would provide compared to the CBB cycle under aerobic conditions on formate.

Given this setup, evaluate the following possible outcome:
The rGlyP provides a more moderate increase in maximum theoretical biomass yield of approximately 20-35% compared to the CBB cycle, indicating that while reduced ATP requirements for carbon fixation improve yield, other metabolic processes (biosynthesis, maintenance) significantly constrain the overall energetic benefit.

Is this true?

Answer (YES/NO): NO